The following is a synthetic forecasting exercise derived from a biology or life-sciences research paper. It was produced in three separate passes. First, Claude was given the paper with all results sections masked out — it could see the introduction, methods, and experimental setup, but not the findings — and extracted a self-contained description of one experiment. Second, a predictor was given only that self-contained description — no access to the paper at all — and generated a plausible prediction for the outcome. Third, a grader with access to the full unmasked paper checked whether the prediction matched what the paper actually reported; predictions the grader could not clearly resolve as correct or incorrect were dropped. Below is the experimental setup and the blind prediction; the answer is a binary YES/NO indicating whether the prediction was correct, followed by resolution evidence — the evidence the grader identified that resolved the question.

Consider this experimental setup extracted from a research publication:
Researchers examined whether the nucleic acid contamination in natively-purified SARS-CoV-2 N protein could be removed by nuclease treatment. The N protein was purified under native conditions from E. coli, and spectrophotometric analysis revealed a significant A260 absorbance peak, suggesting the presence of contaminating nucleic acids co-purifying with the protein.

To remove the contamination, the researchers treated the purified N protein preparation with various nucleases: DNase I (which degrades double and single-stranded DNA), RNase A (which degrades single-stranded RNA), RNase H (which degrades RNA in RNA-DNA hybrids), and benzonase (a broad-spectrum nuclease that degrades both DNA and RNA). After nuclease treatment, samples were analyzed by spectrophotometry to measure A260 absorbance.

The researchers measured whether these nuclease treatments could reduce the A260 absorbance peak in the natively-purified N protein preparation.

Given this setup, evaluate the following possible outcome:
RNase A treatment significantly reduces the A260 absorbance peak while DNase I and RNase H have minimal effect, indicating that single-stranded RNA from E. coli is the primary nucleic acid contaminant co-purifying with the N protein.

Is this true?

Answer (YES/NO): NO